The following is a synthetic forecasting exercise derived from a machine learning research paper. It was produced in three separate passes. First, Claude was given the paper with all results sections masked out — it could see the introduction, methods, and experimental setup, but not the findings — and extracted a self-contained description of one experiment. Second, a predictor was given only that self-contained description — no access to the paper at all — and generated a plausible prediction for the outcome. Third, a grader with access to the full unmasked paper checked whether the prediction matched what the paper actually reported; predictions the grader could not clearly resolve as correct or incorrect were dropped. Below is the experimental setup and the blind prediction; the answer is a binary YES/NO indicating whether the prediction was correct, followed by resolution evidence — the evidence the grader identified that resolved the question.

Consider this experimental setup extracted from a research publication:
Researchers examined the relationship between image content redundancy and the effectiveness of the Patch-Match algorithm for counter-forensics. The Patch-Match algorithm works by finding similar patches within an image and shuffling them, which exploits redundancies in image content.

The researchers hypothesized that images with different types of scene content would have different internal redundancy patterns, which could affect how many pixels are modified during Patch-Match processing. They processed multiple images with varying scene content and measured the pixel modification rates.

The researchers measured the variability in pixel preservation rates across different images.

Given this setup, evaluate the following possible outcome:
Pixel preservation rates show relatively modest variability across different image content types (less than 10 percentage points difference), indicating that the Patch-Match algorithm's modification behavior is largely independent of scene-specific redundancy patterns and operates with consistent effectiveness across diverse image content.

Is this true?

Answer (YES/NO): NO